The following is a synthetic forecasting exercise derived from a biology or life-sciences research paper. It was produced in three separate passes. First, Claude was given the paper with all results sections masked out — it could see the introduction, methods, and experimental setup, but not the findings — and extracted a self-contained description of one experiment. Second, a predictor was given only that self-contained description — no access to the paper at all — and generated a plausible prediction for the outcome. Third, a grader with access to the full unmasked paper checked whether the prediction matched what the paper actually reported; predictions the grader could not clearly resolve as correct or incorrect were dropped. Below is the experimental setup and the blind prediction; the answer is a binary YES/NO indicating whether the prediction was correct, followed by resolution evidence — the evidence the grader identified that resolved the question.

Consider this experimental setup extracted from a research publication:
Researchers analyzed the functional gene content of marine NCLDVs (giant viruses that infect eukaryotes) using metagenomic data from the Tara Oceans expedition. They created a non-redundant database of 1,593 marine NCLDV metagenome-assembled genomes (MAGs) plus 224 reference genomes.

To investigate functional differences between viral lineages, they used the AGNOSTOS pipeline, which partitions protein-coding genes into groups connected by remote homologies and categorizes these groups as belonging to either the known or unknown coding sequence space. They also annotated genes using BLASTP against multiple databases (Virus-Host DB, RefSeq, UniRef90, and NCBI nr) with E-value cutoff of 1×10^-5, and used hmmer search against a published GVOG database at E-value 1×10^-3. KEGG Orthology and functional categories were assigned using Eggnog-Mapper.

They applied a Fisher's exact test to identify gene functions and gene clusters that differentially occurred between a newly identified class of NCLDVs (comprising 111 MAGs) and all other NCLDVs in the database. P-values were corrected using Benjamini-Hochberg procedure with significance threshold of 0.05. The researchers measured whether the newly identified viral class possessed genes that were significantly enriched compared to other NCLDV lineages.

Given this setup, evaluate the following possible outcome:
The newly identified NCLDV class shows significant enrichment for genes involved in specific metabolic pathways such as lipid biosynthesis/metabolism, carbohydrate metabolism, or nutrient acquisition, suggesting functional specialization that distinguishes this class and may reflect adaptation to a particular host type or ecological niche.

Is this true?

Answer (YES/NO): NO